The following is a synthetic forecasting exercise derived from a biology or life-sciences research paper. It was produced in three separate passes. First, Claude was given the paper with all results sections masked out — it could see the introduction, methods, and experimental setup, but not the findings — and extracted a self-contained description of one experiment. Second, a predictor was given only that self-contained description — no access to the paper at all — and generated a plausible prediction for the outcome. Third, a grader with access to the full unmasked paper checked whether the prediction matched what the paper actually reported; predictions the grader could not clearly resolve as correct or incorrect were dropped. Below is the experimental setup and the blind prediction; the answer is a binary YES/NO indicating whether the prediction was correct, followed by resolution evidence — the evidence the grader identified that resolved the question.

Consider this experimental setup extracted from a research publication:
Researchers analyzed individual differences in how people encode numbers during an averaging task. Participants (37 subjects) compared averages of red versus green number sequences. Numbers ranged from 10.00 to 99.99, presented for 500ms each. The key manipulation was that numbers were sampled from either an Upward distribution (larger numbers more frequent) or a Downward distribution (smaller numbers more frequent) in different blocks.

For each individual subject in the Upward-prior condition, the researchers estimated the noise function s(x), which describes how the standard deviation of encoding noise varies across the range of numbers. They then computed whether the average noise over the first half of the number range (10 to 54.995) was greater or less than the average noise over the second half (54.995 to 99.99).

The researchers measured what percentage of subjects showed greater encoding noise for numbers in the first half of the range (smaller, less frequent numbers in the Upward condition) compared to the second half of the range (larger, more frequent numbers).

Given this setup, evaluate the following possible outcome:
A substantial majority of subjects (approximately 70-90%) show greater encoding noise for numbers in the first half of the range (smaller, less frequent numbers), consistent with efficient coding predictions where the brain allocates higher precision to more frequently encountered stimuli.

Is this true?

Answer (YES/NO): YES